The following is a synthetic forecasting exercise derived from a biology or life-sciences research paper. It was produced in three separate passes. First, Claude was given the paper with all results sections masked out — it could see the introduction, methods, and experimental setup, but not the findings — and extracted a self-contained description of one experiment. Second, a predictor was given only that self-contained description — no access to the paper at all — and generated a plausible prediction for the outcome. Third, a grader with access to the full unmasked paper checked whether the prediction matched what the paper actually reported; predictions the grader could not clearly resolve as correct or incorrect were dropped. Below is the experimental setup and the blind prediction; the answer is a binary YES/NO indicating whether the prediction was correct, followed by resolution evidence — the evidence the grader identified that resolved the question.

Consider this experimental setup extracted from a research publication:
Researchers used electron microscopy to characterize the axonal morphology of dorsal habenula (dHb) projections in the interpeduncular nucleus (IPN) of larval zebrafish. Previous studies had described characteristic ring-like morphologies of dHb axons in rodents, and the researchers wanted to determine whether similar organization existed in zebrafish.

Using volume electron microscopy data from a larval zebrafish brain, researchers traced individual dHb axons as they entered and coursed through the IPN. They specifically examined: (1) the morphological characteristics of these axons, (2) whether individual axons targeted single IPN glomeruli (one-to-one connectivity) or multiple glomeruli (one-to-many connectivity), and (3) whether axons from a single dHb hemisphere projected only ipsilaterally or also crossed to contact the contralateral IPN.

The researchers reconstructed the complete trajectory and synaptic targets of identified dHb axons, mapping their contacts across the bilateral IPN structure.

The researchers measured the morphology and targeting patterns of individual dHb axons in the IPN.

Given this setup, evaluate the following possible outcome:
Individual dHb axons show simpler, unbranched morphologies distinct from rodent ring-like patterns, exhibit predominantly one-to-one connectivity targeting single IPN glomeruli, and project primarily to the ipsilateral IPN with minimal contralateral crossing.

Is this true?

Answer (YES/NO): NO